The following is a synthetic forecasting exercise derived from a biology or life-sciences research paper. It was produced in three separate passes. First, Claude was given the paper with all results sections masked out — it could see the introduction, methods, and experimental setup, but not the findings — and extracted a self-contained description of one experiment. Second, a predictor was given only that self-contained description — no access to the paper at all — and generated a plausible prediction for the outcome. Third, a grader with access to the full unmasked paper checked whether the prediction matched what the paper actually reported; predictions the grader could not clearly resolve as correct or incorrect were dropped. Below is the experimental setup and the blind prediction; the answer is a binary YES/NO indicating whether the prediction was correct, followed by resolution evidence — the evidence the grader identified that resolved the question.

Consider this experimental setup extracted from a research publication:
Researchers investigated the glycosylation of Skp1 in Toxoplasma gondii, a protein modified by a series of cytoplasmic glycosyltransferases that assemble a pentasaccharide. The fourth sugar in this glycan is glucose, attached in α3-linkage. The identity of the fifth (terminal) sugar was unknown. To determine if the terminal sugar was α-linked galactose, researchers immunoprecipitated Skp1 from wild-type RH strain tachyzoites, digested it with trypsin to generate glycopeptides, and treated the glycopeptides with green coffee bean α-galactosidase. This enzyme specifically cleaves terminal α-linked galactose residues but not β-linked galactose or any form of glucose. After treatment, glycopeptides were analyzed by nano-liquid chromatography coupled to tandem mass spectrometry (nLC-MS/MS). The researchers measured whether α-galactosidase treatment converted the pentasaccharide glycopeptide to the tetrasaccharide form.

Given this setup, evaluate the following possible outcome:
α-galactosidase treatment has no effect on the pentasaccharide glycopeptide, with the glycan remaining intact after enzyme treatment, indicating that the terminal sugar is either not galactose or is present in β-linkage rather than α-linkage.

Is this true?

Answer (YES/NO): NO